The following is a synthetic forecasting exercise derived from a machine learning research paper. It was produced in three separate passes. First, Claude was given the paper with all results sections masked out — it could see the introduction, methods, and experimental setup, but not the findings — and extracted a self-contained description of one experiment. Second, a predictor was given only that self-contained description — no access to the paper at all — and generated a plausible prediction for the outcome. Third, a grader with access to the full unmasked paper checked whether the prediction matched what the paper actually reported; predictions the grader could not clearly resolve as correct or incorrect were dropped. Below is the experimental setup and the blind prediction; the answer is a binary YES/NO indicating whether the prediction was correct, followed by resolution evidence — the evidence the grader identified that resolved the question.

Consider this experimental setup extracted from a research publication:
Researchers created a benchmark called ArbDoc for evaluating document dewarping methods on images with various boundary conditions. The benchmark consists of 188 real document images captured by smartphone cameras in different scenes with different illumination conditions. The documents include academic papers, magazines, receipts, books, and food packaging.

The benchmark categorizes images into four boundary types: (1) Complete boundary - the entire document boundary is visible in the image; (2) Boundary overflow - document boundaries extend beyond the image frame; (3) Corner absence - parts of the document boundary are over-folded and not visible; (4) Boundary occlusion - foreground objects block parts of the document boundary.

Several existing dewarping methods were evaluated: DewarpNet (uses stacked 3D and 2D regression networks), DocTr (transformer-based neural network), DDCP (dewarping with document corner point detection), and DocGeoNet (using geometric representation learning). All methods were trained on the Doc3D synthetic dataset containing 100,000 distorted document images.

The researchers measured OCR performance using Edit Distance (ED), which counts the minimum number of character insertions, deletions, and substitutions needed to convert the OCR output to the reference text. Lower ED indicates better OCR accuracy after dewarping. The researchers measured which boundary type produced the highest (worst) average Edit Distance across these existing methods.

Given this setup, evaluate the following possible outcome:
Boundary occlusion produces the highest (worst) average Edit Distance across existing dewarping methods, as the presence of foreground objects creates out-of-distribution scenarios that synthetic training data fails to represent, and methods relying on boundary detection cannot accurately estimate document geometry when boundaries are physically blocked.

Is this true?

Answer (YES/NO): NO